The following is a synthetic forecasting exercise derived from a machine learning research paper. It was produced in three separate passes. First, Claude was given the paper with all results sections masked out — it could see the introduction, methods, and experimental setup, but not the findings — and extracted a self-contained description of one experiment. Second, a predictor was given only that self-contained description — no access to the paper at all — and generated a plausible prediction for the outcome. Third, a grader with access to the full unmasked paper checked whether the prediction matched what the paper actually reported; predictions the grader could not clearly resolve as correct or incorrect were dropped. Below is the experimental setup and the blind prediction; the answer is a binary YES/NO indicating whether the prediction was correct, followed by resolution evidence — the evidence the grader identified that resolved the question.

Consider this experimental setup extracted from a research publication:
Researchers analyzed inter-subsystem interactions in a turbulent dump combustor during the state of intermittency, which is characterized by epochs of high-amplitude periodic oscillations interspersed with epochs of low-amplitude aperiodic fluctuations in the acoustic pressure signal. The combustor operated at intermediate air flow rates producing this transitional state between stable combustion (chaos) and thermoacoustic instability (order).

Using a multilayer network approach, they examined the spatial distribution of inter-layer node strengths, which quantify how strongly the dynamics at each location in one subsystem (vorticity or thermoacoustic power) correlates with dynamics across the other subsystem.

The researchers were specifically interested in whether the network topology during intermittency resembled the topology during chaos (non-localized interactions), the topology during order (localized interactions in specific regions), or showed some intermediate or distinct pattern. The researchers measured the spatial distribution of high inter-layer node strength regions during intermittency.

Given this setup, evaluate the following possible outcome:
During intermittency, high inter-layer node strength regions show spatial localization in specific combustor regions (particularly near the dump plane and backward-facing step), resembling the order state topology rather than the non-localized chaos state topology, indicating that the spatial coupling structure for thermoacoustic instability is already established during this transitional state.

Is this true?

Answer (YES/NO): YES